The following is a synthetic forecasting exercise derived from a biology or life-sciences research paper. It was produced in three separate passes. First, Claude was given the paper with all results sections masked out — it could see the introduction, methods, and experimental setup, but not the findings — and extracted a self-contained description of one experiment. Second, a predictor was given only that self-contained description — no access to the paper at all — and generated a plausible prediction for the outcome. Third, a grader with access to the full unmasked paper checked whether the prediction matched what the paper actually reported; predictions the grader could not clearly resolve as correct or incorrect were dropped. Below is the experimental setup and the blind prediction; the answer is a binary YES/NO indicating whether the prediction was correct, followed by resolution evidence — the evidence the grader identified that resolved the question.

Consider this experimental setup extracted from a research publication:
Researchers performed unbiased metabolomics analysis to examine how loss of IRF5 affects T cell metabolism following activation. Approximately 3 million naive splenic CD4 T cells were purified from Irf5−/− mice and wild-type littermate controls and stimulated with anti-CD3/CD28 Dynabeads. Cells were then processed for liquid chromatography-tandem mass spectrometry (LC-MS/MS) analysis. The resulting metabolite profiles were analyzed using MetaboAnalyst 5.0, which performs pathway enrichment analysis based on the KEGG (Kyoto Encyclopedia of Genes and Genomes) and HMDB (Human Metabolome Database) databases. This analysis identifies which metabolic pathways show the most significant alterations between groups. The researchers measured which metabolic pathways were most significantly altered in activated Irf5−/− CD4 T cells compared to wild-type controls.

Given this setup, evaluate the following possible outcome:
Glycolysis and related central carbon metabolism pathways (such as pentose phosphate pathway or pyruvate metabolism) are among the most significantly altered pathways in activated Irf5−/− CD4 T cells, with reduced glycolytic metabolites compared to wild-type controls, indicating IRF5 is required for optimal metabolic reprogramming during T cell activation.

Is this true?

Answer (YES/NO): NO